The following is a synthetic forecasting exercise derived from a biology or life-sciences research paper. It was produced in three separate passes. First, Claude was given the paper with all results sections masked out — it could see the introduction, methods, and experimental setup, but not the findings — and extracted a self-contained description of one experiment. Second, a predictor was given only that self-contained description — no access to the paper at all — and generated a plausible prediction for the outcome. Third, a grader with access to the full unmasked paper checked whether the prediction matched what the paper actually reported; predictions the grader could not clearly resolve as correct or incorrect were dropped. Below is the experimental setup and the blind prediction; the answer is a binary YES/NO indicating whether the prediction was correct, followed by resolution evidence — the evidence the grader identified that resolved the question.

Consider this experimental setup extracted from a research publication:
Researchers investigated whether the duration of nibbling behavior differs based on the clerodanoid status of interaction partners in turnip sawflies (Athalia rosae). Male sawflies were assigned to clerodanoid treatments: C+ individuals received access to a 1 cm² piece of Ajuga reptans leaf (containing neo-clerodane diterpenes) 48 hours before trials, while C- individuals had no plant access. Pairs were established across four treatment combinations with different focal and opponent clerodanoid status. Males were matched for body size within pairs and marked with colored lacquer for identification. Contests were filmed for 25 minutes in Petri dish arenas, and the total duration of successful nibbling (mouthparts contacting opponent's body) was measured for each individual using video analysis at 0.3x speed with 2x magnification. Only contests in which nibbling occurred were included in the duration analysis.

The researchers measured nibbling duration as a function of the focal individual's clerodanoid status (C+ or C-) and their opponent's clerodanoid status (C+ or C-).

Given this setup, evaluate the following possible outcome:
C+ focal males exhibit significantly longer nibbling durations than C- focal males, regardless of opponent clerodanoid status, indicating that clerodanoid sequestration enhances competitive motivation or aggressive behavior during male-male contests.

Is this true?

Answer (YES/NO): NO